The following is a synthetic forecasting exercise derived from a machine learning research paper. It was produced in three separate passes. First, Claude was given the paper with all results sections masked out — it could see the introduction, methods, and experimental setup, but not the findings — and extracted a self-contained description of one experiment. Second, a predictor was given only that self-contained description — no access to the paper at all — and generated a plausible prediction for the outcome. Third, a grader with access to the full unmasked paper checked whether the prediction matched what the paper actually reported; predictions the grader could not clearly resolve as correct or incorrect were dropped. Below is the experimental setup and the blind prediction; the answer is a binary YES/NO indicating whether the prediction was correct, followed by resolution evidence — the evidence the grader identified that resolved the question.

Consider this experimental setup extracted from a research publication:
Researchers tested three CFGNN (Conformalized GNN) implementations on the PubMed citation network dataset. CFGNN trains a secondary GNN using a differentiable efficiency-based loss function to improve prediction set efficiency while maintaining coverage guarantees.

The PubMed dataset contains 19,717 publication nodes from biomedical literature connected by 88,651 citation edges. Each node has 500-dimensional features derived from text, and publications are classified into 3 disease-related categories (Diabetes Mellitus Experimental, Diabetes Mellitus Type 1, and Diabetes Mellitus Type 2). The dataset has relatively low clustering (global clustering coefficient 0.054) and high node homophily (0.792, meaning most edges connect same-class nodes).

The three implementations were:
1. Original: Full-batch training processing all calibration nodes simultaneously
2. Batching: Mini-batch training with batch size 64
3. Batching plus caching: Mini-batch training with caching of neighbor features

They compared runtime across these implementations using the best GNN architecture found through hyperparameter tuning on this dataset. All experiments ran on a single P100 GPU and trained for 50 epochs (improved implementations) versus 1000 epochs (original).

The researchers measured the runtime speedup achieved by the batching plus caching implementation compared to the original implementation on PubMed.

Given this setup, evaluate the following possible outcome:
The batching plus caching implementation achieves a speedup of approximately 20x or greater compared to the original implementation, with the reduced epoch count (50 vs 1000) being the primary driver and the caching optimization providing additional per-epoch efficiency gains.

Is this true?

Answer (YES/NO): NO